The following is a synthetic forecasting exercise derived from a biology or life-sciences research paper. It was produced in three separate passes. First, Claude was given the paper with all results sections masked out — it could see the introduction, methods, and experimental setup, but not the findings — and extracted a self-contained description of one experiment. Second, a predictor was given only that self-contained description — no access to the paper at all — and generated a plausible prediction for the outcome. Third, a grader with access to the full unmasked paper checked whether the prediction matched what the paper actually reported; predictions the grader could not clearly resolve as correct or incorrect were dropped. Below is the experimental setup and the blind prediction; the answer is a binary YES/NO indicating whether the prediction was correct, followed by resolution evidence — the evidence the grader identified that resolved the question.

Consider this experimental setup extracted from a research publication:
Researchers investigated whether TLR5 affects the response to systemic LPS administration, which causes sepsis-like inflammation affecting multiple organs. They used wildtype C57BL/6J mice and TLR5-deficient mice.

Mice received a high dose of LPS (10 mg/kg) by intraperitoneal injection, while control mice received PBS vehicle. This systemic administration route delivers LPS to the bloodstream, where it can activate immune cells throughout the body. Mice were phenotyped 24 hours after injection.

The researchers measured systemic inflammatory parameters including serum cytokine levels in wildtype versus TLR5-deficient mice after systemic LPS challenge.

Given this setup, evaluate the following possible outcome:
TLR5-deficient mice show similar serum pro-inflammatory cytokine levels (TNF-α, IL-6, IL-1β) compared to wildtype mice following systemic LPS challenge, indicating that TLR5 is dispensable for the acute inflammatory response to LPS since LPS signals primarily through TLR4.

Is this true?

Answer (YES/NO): NO